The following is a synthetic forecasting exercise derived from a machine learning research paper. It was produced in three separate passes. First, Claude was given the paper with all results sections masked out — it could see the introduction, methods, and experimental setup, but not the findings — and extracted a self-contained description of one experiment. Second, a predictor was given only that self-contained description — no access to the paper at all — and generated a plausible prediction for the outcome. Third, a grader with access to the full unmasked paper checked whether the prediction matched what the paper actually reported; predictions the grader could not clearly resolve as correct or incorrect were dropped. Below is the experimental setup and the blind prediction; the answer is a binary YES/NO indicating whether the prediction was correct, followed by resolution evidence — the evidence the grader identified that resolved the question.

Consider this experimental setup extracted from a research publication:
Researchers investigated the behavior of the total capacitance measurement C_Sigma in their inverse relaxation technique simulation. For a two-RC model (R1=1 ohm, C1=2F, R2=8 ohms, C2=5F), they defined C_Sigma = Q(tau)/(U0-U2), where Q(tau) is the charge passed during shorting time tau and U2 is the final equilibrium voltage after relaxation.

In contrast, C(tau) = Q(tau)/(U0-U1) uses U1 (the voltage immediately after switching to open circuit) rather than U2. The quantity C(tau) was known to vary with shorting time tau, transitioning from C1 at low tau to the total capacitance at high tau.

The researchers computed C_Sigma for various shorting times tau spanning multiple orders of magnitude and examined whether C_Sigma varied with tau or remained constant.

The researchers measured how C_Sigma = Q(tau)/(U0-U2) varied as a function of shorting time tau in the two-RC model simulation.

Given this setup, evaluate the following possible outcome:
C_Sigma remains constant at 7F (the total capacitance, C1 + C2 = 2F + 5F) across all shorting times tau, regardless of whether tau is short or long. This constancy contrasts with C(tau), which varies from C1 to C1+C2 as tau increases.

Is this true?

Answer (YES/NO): YES